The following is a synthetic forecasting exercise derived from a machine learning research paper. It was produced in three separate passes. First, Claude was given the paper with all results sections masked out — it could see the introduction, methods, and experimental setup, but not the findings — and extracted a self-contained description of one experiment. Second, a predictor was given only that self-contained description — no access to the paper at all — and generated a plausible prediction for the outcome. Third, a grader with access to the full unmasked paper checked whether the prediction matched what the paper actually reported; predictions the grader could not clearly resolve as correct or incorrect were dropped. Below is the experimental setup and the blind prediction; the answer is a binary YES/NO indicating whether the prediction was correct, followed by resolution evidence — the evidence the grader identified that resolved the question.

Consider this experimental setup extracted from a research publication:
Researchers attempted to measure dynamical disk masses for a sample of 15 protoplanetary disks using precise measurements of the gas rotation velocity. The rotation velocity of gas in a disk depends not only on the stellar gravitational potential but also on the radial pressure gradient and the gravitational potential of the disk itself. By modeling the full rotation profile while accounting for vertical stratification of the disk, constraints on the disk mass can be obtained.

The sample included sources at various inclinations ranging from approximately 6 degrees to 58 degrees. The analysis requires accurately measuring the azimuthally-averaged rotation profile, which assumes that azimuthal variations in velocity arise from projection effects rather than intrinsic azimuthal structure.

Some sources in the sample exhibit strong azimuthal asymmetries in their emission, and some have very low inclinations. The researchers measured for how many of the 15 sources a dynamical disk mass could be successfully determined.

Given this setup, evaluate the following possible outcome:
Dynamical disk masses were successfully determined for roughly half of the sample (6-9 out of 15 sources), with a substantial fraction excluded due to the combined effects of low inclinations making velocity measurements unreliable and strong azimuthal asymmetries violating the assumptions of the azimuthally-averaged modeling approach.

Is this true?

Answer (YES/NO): NO